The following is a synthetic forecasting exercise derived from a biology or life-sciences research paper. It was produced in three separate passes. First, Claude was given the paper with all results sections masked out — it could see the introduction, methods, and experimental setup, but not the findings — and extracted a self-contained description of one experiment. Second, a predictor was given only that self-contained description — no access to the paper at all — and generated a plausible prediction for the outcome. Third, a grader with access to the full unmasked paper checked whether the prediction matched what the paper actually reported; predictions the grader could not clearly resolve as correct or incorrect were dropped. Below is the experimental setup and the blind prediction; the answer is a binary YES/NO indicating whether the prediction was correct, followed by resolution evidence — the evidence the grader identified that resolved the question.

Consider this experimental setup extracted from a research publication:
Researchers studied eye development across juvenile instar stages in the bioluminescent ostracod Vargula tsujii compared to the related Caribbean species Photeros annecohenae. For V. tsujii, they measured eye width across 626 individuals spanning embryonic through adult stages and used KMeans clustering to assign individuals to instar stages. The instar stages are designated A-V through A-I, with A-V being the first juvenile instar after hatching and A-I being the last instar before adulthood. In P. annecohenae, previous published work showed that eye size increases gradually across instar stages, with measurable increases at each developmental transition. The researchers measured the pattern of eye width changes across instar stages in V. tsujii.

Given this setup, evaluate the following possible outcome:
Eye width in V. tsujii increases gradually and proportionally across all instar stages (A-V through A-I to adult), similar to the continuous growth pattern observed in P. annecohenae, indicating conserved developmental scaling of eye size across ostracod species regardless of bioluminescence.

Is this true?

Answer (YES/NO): NO